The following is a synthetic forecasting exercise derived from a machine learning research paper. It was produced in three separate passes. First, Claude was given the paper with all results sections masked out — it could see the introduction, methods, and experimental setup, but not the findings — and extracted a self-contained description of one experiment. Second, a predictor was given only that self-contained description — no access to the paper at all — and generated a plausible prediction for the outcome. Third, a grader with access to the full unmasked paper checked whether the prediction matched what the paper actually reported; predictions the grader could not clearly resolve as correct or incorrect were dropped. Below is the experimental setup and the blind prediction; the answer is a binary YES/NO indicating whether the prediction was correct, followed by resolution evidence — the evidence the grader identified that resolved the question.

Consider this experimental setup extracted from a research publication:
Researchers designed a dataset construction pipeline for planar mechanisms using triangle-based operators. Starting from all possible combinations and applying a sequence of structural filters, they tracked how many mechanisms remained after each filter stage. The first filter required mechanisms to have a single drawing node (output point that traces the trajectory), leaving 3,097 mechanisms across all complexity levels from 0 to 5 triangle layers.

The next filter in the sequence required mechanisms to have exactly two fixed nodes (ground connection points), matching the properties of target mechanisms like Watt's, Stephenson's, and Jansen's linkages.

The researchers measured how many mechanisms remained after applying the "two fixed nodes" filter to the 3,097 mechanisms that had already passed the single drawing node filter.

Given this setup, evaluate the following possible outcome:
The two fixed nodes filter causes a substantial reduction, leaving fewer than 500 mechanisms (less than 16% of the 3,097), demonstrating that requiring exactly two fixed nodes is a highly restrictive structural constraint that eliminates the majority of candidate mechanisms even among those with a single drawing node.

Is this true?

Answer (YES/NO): NO